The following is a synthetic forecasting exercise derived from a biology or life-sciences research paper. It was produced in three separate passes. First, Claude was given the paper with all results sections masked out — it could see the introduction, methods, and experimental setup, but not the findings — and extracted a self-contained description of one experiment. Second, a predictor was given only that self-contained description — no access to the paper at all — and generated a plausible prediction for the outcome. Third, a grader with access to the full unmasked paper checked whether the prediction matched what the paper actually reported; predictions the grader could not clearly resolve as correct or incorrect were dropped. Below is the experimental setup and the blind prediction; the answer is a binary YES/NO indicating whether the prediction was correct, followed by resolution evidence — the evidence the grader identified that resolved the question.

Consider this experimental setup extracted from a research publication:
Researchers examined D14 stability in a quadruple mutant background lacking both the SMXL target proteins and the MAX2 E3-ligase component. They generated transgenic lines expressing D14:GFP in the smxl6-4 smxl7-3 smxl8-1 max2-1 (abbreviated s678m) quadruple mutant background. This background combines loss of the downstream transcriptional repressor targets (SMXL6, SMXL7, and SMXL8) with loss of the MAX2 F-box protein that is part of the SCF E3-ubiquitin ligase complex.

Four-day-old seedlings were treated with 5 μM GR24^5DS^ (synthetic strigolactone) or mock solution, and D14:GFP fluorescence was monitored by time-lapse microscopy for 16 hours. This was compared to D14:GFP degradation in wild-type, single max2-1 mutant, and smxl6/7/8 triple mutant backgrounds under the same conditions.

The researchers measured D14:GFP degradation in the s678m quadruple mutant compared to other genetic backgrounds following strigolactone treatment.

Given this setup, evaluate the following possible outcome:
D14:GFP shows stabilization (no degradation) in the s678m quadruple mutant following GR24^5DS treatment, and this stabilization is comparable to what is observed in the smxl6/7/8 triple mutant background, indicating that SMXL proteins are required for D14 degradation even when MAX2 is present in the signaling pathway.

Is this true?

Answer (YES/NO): NO